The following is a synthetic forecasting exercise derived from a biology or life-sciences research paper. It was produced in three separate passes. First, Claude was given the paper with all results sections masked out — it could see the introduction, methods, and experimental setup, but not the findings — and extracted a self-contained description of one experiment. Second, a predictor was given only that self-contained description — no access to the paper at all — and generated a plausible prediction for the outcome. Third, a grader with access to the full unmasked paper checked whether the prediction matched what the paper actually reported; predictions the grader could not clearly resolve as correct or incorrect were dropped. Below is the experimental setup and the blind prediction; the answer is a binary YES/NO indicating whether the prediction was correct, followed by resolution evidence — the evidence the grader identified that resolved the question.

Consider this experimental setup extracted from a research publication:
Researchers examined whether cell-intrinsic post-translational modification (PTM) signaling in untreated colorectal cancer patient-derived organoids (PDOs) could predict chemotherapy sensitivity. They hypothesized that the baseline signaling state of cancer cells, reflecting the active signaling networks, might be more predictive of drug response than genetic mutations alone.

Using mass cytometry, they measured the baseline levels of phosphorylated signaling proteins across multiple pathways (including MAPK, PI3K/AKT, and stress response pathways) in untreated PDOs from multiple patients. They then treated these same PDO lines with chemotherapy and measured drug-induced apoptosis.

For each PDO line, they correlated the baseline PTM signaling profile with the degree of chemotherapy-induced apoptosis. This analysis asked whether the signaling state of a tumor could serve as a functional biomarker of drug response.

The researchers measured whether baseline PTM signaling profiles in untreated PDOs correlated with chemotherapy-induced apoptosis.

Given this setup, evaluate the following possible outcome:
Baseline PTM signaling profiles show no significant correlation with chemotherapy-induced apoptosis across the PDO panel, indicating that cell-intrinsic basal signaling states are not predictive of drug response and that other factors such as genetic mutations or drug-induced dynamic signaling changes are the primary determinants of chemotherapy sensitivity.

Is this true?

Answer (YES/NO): NO